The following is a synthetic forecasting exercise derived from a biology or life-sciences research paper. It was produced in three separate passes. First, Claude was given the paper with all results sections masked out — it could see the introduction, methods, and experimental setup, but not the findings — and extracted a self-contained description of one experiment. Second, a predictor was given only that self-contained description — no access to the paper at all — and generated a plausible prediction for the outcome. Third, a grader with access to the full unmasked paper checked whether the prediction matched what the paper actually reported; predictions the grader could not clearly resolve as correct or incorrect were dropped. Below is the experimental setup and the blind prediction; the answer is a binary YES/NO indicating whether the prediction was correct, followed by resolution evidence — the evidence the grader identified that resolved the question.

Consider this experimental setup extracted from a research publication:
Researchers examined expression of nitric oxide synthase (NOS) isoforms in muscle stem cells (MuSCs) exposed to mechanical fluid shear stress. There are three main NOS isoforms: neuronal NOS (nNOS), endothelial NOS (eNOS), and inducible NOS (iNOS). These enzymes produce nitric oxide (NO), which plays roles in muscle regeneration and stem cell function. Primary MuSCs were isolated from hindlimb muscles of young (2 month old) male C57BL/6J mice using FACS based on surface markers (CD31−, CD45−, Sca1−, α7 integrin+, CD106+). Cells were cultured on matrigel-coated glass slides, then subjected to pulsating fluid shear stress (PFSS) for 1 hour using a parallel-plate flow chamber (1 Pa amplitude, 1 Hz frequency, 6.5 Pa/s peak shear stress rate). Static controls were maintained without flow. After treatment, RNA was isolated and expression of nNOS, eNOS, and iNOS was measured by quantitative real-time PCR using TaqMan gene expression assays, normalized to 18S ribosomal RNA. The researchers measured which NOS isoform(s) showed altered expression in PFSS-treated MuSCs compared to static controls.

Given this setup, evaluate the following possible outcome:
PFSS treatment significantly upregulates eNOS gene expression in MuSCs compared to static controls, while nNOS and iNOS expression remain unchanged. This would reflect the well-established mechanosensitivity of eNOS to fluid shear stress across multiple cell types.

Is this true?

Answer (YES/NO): NO